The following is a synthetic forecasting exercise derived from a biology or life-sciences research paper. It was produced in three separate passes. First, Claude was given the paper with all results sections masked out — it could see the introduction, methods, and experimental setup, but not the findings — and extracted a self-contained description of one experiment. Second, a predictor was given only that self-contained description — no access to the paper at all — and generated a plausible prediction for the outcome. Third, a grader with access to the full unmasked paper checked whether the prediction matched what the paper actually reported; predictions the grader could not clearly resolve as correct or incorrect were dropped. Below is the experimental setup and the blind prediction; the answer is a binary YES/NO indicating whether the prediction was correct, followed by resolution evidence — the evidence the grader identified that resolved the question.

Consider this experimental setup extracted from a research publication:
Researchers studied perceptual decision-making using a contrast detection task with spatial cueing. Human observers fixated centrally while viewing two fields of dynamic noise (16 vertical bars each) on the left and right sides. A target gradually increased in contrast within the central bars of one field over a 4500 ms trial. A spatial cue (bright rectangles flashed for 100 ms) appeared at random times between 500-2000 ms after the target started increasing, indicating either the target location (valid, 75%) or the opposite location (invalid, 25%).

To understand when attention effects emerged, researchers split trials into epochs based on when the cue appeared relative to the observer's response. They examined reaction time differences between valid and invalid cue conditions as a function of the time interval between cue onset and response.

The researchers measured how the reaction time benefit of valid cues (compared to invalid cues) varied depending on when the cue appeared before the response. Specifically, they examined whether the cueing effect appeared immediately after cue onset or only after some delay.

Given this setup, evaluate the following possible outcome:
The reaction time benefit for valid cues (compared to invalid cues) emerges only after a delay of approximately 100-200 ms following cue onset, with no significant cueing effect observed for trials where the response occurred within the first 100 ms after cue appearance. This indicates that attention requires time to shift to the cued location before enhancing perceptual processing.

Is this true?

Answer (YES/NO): NO